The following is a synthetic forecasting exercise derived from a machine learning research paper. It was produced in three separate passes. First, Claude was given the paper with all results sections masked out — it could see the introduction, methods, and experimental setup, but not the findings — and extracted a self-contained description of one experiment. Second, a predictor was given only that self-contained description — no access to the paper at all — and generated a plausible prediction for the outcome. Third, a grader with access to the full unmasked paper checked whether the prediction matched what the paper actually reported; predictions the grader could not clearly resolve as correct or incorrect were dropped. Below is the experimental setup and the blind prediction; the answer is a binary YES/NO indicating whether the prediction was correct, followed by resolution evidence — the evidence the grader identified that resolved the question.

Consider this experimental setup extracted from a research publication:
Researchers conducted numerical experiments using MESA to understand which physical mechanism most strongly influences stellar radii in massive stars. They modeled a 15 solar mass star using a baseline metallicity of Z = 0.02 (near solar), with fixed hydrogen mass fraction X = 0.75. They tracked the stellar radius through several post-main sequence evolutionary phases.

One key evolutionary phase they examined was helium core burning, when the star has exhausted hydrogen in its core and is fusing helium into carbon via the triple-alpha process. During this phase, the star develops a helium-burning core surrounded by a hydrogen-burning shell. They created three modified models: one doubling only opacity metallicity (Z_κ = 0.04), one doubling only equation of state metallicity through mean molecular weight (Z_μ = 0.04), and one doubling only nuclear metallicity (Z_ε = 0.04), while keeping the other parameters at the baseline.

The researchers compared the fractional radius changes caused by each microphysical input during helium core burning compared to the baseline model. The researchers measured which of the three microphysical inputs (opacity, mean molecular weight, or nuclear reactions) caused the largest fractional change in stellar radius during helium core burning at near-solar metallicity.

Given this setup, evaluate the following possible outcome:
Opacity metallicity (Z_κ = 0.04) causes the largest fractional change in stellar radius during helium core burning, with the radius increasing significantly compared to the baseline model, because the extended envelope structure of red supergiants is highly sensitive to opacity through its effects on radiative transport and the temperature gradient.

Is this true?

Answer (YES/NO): NO